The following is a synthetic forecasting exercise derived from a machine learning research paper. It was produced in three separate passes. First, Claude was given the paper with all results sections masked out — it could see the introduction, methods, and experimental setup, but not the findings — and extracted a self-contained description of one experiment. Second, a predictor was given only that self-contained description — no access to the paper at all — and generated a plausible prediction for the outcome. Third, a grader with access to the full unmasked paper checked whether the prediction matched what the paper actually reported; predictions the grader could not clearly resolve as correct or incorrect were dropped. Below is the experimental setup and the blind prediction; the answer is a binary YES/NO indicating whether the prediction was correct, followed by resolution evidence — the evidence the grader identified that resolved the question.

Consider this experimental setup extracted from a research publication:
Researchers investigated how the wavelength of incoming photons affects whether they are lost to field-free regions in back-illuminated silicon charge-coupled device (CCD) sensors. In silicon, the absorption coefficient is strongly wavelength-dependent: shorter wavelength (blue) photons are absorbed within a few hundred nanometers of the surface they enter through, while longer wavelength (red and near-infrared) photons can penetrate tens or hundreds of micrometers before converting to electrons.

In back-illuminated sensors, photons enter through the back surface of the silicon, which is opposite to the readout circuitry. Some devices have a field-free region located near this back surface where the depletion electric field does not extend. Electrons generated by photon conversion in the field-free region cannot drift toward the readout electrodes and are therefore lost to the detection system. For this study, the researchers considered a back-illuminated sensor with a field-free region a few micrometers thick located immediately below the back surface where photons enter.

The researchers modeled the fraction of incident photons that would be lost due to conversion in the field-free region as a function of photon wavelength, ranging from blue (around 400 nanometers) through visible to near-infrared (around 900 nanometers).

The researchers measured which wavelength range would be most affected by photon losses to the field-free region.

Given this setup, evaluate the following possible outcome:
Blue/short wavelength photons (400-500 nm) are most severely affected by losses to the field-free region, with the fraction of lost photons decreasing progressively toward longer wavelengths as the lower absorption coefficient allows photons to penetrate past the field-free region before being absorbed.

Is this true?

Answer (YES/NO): YES